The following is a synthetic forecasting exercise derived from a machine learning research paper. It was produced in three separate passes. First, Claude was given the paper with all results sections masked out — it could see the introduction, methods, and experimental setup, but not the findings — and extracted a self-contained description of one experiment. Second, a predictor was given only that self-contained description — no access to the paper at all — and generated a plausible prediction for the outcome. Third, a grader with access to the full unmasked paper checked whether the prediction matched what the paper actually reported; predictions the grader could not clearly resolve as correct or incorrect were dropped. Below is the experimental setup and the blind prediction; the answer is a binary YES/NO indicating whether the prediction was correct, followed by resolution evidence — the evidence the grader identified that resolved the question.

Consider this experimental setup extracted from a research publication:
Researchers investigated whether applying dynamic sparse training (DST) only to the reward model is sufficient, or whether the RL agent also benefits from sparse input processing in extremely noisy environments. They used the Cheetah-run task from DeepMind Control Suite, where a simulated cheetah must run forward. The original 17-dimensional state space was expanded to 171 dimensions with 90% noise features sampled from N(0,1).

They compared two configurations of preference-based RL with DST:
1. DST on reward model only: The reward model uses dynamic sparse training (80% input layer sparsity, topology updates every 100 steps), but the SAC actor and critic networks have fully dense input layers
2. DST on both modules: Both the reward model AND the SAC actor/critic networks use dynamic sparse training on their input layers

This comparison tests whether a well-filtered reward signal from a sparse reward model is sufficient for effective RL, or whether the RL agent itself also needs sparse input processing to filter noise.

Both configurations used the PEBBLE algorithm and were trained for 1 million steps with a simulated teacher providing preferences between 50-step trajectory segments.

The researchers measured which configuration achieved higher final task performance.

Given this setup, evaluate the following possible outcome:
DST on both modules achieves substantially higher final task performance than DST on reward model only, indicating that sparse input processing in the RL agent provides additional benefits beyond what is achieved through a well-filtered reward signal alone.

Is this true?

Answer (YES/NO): YES